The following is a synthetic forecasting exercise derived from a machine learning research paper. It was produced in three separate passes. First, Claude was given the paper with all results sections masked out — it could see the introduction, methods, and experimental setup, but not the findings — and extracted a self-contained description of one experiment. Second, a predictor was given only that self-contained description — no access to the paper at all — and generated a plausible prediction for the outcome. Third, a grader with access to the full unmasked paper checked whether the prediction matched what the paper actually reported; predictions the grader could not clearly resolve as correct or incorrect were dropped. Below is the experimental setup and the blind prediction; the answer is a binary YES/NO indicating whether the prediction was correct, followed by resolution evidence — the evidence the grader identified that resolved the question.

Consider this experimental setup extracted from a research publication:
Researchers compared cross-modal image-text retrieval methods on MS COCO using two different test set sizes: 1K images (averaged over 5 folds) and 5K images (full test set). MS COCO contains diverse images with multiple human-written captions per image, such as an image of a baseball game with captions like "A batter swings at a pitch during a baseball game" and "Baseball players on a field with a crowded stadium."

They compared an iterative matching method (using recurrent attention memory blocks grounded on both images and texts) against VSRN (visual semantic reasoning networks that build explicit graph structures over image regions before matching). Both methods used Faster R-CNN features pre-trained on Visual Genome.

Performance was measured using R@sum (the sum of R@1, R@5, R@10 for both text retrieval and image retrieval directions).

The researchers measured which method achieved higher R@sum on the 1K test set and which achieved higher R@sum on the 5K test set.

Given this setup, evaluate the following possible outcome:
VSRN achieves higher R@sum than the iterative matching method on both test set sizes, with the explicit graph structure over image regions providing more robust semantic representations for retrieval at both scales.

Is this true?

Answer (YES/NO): NO